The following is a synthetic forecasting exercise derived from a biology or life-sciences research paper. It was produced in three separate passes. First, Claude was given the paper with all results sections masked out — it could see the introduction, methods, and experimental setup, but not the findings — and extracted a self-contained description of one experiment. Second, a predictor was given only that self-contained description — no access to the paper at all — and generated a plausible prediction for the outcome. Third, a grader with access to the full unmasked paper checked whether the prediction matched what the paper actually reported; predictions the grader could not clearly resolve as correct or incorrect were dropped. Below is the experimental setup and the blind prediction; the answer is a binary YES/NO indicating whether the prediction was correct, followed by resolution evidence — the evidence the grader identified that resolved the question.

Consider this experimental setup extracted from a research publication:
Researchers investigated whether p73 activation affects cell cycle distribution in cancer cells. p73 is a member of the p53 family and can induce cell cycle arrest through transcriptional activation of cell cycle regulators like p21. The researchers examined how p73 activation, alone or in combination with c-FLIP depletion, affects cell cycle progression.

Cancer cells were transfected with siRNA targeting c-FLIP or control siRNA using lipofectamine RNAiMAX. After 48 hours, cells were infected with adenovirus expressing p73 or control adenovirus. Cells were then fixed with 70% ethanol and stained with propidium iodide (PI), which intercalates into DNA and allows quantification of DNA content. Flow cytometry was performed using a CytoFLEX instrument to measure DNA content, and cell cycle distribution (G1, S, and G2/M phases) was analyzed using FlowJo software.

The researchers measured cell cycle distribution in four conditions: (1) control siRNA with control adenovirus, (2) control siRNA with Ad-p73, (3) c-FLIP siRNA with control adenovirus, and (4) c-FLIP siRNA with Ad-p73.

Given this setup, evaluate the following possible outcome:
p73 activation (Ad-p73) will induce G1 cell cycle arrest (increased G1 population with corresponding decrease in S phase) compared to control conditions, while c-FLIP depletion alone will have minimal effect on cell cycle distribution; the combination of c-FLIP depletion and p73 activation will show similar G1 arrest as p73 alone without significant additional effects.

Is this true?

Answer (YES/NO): NO